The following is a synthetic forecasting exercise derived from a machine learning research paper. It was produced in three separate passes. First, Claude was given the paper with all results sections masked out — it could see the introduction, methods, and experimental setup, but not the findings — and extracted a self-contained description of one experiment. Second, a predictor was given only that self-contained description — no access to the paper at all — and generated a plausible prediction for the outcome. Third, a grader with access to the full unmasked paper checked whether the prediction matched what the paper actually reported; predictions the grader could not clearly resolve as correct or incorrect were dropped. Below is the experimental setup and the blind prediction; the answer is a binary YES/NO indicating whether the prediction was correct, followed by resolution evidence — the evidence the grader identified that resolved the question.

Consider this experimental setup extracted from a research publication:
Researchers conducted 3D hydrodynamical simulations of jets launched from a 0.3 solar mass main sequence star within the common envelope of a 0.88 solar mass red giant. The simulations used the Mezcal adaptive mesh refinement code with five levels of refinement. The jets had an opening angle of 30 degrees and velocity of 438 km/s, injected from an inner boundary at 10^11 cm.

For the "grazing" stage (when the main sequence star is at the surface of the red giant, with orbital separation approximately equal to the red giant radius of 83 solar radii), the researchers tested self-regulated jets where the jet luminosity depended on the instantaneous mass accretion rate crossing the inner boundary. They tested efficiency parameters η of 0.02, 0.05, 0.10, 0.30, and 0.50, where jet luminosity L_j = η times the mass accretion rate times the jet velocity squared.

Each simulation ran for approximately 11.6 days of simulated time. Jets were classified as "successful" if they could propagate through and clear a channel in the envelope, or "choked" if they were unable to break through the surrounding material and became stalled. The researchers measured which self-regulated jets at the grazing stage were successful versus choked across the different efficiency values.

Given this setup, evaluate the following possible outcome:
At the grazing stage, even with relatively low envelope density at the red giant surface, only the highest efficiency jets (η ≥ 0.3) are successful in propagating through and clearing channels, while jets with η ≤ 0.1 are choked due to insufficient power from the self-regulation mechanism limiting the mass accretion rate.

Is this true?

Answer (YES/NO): NO